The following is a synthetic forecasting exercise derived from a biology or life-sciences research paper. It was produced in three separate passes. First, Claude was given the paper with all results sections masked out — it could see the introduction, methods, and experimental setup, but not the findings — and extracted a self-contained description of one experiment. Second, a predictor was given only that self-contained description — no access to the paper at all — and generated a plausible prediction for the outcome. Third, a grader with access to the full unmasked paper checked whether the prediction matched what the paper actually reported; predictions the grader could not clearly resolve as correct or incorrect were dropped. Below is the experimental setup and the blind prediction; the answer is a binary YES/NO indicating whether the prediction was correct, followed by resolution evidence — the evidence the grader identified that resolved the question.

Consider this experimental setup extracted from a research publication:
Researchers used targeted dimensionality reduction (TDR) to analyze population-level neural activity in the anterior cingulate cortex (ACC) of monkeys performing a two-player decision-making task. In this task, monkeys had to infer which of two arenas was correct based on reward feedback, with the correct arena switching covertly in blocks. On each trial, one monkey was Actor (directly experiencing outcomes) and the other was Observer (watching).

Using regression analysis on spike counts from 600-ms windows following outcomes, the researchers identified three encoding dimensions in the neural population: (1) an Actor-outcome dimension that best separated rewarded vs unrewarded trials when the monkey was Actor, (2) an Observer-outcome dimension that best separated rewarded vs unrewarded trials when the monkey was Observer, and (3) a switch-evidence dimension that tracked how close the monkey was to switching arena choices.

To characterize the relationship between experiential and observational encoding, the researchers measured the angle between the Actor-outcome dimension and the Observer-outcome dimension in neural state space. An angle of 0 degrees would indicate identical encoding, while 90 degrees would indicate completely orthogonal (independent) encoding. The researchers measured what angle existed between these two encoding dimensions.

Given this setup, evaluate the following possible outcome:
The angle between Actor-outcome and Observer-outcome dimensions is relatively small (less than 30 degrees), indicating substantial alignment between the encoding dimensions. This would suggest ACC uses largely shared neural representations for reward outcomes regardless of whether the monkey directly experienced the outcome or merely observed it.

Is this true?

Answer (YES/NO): NO